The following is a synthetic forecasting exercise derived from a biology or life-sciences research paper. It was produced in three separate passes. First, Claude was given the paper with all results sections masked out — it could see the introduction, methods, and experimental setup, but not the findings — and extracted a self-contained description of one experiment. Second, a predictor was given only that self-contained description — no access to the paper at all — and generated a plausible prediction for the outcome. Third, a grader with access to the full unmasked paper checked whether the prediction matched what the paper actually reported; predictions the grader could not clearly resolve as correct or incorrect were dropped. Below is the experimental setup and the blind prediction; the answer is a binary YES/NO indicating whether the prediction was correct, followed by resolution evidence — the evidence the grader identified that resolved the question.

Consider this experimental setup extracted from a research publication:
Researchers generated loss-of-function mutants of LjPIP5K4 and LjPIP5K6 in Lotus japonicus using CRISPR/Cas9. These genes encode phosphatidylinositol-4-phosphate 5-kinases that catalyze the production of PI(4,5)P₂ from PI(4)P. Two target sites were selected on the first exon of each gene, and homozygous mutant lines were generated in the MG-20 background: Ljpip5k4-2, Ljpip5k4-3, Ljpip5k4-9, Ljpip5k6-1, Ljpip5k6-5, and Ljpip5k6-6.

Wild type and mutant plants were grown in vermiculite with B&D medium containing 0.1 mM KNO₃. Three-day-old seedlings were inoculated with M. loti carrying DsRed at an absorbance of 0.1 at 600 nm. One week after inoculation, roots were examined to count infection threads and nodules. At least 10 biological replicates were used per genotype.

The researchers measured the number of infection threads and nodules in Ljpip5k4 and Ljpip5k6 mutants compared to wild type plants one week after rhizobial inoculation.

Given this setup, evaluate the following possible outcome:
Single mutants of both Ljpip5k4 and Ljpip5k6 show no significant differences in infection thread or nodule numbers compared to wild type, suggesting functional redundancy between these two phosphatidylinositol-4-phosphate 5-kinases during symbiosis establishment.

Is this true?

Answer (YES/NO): NO